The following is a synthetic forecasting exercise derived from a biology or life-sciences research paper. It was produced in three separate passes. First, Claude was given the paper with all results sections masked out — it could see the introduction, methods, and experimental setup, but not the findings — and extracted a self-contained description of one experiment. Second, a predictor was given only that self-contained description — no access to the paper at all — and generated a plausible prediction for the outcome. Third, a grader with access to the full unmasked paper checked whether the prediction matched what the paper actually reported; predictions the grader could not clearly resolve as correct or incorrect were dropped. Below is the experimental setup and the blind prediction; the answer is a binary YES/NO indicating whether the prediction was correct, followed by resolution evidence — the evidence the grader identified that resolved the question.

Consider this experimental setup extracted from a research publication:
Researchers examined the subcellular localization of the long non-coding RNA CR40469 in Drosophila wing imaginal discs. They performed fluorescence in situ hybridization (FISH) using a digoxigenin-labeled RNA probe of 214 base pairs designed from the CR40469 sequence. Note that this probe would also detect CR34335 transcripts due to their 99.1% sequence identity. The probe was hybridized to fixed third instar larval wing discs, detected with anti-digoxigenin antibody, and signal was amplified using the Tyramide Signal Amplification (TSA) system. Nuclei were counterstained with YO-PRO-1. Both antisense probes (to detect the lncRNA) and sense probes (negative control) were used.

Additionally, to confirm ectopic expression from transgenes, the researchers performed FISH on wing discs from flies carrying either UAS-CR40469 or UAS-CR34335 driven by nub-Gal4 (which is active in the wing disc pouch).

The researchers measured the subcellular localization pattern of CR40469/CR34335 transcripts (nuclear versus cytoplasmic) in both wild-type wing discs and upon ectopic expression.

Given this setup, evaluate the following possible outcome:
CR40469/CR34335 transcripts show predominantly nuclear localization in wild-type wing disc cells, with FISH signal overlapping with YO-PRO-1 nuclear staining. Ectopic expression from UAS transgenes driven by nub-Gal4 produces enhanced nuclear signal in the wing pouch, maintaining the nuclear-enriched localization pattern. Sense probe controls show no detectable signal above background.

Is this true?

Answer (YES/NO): NO